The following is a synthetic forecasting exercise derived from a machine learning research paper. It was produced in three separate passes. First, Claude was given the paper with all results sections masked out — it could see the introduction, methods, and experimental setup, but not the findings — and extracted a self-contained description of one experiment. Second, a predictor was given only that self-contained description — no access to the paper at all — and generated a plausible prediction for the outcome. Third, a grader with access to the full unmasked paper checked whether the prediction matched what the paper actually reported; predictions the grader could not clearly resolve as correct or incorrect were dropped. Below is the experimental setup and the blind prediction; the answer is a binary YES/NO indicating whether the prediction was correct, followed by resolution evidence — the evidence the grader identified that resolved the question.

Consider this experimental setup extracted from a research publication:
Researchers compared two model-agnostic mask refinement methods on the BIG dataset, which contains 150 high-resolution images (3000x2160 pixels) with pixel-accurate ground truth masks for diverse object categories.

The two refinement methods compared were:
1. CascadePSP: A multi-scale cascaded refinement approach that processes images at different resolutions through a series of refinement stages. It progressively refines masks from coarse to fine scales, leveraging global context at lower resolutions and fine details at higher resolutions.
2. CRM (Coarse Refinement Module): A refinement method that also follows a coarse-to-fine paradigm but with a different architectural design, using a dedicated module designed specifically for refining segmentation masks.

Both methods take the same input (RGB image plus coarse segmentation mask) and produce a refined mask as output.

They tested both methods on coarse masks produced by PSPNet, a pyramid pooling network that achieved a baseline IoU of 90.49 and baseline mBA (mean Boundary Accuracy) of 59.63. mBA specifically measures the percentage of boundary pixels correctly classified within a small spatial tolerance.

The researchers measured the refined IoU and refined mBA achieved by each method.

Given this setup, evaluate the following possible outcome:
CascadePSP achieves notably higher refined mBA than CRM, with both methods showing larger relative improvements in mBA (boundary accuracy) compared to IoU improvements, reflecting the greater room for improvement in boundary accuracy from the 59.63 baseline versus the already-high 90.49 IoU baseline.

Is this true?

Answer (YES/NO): NO